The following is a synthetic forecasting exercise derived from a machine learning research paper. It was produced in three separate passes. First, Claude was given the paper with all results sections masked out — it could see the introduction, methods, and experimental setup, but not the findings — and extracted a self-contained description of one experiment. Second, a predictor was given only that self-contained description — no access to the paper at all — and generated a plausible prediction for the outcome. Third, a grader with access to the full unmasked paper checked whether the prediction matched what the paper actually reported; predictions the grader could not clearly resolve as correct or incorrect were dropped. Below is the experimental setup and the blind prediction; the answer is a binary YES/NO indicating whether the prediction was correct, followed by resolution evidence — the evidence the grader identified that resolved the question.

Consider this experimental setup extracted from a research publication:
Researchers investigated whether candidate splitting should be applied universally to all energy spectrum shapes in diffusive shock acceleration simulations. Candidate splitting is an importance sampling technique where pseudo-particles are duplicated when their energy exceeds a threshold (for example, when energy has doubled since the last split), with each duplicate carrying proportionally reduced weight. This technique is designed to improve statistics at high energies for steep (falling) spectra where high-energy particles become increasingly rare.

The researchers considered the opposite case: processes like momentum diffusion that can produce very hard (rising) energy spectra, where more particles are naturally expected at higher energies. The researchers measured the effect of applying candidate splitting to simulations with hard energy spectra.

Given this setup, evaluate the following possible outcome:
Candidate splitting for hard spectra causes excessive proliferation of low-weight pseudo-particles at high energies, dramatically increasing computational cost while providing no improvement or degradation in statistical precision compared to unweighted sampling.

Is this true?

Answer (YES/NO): YES